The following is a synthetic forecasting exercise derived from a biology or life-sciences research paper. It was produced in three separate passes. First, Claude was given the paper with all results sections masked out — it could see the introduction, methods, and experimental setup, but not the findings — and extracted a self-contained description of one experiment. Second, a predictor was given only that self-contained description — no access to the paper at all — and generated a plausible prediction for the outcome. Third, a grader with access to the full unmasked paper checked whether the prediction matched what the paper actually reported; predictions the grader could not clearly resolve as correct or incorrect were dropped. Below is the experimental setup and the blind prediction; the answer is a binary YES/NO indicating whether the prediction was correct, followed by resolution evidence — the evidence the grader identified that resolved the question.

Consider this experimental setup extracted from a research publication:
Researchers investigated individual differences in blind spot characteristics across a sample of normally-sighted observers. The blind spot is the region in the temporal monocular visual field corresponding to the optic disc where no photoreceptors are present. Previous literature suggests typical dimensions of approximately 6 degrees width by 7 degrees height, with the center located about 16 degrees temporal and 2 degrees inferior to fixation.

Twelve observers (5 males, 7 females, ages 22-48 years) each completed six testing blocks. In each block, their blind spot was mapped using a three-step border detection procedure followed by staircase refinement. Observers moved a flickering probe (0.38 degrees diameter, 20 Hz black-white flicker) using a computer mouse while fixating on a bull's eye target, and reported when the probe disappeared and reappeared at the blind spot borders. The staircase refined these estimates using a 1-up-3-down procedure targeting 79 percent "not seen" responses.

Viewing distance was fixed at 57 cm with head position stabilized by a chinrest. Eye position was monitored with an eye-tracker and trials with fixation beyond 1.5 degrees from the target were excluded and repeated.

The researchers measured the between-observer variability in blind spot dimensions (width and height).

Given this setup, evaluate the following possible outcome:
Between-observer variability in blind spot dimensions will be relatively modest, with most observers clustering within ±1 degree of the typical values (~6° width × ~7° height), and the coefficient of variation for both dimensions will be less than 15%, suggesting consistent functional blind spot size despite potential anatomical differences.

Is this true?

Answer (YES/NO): YES